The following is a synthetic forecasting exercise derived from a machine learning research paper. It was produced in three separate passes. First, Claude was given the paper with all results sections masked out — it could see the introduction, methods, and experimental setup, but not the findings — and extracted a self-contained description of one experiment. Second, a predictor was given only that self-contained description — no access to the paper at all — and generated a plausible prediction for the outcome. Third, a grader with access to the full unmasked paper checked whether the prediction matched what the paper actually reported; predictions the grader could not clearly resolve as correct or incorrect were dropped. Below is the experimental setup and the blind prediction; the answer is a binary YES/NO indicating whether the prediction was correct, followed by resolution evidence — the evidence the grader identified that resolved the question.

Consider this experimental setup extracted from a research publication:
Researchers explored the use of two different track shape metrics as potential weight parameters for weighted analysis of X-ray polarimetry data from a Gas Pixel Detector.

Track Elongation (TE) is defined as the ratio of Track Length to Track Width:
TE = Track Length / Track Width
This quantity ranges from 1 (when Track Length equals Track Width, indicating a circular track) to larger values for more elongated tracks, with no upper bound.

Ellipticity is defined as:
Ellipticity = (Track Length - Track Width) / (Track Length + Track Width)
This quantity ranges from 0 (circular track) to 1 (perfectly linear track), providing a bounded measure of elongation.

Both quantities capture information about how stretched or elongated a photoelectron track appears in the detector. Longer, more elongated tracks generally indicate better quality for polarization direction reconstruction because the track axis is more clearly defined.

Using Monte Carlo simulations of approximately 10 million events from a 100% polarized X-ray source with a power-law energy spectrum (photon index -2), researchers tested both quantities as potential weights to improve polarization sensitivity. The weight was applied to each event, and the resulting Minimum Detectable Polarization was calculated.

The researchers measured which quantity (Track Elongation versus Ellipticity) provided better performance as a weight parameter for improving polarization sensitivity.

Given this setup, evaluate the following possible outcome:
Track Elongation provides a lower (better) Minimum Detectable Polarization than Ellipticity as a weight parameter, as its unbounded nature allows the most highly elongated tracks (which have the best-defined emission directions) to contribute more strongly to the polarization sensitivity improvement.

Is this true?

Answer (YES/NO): NO